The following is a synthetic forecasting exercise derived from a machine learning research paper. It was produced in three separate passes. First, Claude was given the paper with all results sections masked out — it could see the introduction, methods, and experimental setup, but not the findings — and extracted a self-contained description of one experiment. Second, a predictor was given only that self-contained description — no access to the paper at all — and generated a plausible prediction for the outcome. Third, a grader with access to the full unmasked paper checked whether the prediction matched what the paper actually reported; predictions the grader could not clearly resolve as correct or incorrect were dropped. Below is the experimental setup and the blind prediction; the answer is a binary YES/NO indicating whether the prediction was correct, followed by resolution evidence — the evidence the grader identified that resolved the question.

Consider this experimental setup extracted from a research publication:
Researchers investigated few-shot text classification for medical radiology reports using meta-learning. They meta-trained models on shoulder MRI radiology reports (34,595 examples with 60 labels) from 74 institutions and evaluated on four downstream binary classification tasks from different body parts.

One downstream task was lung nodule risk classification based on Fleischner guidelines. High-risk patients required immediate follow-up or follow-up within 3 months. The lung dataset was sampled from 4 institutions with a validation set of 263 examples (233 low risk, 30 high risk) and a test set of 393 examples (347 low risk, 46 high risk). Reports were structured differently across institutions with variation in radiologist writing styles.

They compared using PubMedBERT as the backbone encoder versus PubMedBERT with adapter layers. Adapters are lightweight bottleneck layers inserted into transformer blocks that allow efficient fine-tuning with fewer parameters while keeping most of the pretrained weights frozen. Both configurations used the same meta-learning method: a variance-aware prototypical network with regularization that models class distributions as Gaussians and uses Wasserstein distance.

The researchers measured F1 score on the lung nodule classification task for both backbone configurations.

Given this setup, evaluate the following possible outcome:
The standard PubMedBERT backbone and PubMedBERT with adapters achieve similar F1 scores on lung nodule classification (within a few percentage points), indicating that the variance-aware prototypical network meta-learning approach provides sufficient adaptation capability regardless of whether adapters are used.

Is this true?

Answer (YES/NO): YES